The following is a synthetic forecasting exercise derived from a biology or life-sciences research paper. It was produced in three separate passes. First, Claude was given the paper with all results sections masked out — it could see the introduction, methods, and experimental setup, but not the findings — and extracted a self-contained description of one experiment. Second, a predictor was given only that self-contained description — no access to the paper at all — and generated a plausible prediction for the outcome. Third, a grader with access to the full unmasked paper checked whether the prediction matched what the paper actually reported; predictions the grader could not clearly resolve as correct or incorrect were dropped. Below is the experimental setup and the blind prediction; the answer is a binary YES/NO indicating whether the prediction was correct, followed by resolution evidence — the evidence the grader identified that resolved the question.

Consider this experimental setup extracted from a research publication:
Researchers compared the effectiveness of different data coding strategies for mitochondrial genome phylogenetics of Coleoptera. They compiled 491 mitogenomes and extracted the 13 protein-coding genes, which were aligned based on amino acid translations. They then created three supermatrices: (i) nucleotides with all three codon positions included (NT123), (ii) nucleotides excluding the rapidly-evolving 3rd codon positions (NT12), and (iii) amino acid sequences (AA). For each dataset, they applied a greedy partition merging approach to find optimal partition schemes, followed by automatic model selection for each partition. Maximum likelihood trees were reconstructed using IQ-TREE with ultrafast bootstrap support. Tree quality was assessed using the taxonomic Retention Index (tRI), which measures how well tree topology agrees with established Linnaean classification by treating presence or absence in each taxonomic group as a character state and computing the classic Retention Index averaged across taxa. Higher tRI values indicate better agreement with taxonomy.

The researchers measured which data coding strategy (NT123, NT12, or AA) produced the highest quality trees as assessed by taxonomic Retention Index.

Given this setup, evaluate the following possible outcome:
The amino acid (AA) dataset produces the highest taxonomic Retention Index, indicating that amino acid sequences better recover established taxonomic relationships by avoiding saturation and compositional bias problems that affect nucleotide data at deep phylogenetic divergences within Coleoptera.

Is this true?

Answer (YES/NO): YES